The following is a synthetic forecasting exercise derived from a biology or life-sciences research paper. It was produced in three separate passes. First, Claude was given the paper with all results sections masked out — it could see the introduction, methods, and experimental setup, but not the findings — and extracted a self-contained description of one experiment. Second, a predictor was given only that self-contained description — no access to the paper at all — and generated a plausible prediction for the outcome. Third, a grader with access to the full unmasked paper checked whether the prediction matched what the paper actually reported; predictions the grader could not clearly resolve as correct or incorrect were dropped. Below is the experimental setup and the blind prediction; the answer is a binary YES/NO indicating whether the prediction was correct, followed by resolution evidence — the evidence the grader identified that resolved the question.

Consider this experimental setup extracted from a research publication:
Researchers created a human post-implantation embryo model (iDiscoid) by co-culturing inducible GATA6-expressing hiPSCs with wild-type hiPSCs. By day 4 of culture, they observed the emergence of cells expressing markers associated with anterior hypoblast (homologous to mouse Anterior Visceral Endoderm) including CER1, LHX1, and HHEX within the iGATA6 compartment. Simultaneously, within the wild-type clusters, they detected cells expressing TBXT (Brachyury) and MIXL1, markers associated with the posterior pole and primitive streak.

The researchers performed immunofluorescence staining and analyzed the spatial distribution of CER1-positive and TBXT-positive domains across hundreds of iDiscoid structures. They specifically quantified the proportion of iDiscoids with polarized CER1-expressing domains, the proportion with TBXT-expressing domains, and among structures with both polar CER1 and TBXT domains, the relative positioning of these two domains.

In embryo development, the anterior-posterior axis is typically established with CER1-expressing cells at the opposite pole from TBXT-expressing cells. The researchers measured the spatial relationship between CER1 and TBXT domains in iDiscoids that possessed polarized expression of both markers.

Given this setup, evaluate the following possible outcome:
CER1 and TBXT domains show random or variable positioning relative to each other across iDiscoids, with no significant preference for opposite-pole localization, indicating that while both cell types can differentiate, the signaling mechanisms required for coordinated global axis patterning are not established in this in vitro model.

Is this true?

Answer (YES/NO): NO